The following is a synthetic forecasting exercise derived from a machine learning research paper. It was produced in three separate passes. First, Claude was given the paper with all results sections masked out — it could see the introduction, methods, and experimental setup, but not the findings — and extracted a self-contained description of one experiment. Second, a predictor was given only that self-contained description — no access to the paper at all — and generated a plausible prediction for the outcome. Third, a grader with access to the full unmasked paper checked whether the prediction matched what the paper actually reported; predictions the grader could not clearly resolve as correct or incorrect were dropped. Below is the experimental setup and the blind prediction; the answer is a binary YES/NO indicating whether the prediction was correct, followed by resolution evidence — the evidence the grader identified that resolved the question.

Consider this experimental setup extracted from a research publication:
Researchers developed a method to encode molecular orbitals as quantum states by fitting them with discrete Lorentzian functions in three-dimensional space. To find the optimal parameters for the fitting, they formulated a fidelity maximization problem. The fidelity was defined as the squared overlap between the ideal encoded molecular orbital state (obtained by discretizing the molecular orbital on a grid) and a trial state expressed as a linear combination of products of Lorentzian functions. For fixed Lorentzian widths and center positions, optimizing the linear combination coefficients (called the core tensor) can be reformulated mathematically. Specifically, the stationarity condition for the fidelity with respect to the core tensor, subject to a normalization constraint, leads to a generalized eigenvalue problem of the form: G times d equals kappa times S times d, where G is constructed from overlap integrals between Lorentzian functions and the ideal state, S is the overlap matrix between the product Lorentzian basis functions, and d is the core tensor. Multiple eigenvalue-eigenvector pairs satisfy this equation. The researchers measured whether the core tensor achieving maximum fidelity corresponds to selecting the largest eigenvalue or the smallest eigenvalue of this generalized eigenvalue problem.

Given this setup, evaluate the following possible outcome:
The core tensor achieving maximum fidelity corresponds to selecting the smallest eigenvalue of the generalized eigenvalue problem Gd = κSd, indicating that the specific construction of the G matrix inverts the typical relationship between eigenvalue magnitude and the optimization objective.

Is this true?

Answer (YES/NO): NO